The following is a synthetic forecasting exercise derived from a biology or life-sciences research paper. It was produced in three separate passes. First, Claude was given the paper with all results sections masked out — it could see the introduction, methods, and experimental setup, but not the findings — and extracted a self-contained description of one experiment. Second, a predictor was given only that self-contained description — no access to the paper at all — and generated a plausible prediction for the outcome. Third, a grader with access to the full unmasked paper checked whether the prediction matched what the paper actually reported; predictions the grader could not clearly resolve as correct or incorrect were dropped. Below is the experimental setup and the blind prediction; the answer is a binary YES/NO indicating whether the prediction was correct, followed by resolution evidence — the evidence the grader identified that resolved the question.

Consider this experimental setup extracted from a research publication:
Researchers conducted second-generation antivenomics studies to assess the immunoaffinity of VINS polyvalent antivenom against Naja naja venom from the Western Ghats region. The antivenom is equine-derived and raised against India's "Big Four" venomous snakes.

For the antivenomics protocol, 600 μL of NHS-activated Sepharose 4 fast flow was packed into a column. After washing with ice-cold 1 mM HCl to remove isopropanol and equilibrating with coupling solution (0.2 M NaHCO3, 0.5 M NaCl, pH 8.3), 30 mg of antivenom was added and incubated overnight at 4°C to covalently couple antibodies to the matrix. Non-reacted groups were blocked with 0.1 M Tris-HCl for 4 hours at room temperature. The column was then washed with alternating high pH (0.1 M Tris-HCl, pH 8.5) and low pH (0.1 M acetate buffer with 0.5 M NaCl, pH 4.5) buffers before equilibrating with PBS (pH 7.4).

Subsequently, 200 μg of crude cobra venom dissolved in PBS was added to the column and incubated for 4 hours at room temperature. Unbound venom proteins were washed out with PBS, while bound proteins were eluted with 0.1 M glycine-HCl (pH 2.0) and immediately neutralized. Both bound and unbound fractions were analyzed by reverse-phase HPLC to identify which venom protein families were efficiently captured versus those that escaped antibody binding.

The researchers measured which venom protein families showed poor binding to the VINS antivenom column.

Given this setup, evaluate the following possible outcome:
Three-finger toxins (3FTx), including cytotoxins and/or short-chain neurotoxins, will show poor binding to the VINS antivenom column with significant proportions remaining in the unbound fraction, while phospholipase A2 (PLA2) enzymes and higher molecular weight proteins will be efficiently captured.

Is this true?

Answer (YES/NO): NO